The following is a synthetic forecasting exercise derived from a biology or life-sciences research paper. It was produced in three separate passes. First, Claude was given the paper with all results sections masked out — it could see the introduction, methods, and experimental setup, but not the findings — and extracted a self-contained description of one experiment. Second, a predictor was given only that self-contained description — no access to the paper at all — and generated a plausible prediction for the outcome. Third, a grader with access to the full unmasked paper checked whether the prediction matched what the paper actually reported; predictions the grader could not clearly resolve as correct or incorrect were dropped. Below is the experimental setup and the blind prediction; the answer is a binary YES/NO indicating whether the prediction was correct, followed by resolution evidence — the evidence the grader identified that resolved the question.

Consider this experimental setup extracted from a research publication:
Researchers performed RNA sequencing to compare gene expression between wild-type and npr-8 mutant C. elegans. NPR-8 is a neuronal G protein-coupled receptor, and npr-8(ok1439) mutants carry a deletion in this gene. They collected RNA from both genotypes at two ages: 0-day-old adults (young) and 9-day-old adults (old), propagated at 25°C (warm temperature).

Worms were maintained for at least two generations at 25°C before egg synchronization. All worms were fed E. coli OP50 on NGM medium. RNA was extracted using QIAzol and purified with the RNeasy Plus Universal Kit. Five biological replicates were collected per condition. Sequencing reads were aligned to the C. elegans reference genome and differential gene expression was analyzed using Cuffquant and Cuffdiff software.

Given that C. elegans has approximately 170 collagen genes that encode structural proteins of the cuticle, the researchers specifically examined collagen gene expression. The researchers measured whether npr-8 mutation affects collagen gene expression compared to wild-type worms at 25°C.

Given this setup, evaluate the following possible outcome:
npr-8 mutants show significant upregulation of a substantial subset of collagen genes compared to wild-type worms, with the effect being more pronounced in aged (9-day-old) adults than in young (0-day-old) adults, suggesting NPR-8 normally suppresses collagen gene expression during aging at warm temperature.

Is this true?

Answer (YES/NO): NO